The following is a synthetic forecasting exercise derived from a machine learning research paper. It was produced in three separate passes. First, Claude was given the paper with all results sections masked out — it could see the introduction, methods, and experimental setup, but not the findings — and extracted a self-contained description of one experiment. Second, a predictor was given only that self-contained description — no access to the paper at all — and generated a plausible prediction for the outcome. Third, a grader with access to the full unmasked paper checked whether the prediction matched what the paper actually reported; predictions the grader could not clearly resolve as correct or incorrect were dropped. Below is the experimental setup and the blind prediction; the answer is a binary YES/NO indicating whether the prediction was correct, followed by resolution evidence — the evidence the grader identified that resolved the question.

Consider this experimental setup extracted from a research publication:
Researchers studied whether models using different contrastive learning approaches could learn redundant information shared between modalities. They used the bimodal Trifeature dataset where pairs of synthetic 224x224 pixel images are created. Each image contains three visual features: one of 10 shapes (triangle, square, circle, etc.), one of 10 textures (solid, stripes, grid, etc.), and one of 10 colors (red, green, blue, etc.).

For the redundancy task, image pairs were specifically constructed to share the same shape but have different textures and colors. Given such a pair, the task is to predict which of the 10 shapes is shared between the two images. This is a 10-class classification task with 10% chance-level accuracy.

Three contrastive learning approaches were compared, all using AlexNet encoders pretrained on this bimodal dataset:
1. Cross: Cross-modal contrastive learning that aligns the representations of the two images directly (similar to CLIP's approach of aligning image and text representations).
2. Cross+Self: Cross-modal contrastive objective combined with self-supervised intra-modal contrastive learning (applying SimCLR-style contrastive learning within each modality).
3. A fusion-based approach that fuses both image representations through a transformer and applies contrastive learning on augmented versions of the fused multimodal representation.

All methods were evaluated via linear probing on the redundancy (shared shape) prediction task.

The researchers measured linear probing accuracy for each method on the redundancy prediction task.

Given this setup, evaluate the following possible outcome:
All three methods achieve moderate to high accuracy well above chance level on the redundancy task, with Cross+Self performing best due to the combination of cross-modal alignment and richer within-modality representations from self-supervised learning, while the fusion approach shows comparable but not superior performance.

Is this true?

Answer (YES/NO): NO